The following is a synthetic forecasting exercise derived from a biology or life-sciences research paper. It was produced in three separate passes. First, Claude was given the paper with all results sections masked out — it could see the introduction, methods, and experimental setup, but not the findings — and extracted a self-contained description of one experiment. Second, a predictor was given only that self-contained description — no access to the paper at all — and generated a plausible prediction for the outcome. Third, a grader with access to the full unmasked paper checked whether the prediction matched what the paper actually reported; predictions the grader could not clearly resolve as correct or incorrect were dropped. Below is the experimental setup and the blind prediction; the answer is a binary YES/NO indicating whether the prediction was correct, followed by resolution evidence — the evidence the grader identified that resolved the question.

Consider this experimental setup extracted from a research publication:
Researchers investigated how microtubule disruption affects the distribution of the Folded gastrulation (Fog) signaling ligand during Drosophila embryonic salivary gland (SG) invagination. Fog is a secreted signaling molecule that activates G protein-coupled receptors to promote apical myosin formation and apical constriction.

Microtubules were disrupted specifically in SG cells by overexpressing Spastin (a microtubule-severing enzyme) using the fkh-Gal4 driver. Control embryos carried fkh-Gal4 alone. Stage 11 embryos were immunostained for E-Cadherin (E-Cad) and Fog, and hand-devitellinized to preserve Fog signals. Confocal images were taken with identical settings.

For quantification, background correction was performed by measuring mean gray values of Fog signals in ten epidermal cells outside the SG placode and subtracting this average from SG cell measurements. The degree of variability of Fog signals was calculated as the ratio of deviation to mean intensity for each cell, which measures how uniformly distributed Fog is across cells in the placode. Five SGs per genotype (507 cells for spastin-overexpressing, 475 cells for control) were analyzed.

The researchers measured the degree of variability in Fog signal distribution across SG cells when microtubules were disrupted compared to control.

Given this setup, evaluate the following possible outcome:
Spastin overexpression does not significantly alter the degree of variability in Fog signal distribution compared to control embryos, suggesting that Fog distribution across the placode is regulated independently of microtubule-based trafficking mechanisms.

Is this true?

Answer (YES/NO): NO